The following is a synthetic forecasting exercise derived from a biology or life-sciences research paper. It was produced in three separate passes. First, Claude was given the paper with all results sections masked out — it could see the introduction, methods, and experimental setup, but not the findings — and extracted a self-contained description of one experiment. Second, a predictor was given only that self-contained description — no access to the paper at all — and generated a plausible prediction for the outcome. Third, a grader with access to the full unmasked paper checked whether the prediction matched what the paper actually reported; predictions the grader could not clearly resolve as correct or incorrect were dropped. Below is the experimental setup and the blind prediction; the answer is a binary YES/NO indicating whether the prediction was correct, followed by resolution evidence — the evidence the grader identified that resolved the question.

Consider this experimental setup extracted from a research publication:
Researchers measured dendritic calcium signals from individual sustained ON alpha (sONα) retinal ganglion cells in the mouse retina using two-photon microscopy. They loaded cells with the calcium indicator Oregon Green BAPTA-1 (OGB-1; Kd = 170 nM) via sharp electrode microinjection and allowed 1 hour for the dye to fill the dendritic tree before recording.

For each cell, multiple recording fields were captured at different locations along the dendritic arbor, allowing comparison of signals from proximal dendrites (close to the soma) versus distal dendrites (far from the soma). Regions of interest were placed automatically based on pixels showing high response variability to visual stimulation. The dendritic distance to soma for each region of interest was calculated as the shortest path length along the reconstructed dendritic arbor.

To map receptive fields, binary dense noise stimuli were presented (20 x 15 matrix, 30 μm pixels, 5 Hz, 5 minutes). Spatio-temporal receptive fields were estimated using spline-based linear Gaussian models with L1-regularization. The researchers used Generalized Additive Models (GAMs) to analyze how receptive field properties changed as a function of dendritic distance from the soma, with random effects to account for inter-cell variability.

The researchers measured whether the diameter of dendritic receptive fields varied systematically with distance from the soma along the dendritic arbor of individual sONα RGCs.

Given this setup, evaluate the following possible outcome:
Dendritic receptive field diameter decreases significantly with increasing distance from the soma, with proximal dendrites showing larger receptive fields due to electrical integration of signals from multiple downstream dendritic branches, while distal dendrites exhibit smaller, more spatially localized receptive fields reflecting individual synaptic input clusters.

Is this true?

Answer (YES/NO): NO